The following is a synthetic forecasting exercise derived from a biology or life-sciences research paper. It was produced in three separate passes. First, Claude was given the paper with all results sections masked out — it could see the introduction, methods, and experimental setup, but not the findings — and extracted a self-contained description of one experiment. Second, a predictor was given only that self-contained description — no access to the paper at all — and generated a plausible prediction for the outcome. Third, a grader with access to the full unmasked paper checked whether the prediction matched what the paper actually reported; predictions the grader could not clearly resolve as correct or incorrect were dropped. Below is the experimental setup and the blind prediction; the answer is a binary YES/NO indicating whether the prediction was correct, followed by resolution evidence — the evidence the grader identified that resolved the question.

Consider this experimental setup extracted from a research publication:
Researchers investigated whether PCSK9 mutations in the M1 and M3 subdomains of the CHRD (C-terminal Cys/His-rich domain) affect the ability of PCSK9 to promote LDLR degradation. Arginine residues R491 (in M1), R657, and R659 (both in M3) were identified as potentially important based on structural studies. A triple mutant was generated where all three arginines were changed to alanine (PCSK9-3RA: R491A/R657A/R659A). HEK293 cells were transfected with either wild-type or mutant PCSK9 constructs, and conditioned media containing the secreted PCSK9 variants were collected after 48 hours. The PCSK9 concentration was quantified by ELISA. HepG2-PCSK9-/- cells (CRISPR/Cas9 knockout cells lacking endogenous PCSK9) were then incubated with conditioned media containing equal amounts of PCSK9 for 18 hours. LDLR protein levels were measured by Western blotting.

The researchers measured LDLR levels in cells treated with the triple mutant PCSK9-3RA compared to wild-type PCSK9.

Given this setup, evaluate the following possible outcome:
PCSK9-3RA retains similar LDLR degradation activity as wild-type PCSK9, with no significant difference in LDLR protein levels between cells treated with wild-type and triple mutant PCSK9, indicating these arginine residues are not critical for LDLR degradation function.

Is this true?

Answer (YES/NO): NO